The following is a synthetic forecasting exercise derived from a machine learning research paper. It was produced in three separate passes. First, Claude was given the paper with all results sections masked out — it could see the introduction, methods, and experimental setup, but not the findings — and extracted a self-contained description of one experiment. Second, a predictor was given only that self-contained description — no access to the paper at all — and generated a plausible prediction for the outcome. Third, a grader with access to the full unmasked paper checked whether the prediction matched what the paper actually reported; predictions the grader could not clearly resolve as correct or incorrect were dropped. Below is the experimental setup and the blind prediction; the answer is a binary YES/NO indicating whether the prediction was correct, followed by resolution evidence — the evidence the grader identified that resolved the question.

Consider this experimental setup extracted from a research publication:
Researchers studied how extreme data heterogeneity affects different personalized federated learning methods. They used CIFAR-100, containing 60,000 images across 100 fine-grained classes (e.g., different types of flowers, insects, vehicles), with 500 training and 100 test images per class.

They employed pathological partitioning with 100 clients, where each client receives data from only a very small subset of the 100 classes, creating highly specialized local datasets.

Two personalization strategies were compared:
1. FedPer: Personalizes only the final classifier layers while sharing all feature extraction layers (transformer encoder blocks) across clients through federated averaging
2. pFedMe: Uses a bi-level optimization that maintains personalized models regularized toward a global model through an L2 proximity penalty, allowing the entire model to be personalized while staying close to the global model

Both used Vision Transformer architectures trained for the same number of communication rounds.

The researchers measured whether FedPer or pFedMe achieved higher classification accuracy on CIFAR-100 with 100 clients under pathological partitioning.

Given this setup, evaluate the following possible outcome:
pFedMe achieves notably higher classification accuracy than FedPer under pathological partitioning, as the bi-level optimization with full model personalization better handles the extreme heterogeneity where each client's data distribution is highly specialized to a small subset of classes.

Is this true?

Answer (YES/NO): NO